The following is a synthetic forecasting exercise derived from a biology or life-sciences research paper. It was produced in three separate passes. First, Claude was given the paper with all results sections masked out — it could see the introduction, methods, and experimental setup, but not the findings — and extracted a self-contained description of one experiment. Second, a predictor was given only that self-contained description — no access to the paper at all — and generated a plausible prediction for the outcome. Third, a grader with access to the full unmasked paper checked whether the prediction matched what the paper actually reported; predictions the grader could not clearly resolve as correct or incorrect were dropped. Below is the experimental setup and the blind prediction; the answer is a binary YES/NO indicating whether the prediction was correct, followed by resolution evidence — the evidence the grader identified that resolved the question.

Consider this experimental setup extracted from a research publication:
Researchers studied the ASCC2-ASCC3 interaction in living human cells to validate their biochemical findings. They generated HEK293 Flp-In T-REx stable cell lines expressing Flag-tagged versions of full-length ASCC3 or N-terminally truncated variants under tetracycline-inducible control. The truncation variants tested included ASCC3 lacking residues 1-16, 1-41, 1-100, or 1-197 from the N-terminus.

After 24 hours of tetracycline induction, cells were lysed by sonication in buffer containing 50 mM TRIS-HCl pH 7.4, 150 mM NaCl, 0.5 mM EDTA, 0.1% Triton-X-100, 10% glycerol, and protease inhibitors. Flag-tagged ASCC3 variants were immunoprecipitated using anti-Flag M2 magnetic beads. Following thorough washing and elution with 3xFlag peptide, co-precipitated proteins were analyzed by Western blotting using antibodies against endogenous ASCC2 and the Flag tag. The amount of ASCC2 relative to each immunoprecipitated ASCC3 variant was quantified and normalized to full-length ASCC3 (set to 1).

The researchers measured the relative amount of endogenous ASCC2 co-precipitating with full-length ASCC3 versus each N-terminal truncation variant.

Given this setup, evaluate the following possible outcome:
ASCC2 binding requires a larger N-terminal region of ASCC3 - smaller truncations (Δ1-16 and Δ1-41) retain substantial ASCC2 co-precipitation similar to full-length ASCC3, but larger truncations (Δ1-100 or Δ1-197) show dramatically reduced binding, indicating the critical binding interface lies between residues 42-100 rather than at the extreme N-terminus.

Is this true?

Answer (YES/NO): NO